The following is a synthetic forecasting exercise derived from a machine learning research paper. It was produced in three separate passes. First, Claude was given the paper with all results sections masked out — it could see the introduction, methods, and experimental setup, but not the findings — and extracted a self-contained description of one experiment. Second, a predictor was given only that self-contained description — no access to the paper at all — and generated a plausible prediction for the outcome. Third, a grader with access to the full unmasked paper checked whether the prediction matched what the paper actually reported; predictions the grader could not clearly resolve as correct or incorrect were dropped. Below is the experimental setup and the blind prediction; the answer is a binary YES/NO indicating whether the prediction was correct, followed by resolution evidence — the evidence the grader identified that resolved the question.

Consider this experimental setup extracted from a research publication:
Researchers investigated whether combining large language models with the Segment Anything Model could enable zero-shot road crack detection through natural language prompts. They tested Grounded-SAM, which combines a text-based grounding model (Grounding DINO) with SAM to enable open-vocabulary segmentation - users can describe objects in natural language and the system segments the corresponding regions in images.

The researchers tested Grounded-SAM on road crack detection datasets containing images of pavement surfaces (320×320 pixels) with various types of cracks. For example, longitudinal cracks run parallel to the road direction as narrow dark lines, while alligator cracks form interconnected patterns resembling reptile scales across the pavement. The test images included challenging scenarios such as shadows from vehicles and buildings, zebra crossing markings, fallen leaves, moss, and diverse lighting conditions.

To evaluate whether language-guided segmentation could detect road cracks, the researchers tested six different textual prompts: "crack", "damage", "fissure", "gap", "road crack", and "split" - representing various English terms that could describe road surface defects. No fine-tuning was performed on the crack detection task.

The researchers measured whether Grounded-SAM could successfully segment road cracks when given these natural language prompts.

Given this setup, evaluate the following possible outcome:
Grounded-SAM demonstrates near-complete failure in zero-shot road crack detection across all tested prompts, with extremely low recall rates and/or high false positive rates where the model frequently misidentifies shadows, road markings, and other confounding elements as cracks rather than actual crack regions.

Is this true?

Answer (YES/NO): NO